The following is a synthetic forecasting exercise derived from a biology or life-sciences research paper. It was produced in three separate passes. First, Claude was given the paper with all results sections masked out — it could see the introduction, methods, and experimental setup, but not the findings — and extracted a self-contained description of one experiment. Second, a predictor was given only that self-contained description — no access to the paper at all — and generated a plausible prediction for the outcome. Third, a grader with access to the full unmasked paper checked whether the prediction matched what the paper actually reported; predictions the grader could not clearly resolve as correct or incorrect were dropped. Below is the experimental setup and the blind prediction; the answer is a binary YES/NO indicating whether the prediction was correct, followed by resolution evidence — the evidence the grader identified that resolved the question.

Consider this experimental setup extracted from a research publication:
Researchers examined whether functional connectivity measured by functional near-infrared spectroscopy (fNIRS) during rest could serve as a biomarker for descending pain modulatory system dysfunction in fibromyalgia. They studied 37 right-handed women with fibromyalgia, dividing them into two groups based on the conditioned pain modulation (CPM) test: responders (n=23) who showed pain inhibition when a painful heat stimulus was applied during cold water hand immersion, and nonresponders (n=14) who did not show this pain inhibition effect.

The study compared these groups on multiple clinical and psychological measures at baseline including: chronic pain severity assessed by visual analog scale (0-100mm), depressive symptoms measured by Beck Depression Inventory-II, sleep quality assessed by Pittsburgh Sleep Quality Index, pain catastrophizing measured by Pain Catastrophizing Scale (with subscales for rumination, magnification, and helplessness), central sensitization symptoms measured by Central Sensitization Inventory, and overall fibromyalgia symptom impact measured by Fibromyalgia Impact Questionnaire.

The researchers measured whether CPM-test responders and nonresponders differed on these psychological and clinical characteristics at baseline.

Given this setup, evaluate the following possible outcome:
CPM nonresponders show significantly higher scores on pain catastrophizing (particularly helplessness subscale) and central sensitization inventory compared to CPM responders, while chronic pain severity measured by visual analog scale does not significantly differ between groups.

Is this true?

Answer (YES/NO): NO